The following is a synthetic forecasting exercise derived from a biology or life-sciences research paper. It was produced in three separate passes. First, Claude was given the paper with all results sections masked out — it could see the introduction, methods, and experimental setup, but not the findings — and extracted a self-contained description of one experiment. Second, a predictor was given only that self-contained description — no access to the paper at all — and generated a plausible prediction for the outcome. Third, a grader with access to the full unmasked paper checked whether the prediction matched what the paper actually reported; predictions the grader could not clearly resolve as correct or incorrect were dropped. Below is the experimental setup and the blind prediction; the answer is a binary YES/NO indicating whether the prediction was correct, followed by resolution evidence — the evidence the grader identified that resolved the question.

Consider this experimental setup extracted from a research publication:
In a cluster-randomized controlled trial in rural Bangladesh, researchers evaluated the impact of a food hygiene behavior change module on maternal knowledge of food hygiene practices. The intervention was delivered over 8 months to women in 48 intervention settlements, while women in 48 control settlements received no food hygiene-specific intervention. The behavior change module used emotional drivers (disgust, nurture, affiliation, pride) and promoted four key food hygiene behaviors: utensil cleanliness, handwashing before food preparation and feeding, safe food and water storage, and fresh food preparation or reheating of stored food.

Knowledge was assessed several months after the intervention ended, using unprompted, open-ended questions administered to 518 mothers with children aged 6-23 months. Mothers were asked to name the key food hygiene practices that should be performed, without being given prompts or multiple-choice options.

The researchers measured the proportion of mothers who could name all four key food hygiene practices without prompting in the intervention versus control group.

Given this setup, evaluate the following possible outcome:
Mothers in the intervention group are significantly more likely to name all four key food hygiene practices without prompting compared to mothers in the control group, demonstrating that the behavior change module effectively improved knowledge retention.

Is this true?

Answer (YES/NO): YES